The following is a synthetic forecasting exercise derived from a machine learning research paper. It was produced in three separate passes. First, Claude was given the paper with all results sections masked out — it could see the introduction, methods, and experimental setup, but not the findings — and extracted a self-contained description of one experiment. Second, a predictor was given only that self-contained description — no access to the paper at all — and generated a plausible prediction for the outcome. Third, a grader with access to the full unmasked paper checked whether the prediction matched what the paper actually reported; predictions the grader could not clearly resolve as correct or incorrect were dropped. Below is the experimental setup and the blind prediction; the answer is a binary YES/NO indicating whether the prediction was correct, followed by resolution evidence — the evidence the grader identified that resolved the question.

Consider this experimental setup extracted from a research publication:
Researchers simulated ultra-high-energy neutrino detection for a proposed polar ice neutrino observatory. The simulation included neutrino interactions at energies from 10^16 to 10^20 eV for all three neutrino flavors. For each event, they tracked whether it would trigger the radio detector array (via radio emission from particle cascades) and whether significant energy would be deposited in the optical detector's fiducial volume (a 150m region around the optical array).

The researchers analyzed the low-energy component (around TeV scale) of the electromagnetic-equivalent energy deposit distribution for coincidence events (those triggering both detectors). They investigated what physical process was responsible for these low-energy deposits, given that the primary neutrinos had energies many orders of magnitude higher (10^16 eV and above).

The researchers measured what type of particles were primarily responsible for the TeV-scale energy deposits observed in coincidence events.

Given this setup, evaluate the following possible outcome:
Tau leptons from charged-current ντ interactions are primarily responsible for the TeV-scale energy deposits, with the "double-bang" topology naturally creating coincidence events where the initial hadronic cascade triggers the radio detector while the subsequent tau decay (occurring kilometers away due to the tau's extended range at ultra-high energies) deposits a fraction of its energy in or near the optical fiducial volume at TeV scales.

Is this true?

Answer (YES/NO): NO